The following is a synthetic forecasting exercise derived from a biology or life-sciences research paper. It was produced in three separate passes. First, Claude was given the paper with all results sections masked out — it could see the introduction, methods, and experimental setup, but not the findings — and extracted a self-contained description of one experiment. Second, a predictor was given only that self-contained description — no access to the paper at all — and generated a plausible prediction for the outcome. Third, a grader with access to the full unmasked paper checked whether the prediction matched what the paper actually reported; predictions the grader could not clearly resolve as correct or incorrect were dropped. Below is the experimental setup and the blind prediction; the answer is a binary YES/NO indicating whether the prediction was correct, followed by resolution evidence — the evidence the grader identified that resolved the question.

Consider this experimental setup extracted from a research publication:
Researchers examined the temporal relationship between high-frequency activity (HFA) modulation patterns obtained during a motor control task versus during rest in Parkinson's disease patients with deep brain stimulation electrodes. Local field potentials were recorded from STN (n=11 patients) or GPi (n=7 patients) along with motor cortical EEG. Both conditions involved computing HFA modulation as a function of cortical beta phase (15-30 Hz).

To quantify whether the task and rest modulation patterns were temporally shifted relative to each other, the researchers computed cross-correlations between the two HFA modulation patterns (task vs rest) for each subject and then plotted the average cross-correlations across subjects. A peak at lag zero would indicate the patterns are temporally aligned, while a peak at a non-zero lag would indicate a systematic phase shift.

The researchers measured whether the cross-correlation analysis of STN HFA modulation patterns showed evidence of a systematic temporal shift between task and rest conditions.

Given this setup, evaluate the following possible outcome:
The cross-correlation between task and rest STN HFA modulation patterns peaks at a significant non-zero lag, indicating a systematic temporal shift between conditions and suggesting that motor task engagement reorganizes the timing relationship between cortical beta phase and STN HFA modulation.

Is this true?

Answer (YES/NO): NO